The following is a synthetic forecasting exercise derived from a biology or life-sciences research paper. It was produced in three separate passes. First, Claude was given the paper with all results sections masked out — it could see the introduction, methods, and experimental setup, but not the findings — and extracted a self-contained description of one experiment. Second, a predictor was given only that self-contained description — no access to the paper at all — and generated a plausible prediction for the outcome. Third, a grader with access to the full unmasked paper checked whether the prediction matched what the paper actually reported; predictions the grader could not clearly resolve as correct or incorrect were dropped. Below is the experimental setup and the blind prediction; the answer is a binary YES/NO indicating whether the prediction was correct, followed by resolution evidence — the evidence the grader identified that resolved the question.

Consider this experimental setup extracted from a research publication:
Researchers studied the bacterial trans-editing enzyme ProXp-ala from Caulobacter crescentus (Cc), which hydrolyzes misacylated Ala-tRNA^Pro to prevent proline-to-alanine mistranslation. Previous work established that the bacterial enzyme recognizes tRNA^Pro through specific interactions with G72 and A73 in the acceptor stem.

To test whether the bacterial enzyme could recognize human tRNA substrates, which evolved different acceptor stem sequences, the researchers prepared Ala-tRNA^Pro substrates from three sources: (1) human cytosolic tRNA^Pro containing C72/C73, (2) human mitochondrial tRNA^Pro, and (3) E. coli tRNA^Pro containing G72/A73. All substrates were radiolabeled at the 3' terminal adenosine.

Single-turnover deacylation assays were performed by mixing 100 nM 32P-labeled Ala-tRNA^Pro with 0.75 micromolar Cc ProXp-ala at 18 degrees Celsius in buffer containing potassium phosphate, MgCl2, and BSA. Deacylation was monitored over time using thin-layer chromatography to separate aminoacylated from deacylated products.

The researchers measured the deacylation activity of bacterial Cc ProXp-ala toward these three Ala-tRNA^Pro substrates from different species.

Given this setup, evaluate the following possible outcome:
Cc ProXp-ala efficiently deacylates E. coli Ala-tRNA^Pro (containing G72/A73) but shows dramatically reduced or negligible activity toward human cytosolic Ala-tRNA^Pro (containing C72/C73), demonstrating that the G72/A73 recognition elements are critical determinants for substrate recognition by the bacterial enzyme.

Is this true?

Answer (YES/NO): YES